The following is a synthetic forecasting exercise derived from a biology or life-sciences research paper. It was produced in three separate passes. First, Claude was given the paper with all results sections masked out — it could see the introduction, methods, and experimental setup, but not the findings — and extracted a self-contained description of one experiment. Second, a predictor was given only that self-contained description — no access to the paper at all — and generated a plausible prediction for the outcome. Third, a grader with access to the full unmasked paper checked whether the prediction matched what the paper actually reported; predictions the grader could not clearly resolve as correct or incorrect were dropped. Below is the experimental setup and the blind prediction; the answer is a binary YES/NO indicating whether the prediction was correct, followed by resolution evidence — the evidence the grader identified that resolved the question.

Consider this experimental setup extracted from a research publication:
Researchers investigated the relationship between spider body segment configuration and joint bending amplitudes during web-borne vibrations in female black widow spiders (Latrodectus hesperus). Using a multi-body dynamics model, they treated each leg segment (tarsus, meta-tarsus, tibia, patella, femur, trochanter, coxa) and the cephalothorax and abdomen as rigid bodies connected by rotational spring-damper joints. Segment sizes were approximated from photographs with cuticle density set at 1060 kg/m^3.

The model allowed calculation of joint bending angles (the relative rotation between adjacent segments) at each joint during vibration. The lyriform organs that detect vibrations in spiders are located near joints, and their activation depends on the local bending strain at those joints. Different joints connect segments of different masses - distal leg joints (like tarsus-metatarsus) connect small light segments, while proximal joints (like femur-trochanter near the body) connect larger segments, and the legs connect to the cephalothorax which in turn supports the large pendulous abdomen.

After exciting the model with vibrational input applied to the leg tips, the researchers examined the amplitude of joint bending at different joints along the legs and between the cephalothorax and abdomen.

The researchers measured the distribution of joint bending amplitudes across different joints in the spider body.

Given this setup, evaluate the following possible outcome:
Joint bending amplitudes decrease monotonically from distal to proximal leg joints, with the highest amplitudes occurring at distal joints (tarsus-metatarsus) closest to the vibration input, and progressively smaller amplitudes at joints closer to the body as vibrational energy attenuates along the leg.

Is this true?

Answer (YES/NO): NO